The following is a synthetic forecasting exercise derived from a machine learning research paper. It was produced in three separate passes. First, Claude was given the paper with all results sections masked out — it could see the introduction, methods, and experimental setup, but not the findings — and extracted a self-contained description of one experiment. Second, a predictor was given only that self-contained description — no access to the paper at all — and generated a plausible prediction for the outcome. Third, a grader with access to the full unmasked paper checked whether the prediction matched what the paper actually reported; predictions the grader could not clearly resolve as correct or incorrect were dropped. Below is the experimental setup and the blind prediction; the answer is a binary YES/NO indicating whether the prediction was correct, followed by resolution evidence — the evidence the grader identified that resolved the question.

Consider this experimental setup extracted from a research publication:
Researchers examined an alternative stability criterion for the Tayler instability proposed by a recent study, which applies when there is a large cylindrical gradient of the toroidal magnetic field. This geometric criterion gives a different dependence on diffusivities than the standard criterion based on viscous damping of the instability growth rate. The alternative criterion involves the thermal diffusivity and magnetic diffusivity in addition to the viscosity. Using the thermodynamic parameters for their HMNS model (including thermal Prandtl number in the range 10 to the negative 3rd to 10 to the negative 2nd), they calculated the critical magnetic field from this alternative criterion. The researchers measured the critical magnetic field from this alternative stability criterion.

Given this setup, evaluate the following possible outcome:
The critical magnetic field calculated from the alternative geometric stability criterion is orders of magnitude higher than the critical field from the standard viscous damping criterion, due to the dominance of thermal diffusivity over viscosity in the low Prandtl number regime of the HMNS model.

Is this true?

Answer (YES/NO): NO